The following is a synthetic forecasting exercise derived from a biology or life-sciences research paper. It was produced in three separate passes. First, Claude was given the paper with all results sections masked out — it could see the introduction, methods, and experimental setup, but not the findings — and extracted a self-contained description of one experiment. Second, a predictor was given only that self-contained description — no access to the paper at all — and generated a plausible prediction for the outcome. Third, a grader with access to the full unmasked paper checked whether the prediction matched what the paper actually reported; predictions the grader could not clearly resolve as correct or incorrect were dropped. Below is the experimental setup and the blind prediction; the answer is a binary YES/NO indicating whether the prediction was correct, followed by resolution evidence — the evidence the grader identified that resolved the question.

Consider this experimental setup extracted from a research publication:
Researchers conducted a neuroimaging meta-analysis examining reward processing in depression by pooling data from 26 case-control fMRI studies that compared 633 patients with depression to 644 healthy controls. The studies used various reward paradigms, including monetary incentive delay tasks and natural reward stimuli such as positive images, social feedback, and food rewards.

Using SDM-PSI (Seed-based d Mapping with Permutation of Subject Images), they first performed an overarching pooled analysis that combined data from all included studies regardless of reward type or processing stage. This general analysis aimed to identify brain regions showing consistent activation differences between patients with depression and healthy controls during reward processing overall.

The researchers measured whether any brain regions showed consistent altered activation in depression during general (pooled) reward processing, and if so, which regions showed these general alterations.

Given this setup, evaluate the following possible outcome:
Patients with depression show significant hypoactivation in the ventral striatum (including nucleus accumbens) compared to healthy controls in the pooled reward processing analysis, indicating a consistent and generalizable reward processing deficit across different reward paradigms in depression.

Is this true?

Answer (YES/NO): NO